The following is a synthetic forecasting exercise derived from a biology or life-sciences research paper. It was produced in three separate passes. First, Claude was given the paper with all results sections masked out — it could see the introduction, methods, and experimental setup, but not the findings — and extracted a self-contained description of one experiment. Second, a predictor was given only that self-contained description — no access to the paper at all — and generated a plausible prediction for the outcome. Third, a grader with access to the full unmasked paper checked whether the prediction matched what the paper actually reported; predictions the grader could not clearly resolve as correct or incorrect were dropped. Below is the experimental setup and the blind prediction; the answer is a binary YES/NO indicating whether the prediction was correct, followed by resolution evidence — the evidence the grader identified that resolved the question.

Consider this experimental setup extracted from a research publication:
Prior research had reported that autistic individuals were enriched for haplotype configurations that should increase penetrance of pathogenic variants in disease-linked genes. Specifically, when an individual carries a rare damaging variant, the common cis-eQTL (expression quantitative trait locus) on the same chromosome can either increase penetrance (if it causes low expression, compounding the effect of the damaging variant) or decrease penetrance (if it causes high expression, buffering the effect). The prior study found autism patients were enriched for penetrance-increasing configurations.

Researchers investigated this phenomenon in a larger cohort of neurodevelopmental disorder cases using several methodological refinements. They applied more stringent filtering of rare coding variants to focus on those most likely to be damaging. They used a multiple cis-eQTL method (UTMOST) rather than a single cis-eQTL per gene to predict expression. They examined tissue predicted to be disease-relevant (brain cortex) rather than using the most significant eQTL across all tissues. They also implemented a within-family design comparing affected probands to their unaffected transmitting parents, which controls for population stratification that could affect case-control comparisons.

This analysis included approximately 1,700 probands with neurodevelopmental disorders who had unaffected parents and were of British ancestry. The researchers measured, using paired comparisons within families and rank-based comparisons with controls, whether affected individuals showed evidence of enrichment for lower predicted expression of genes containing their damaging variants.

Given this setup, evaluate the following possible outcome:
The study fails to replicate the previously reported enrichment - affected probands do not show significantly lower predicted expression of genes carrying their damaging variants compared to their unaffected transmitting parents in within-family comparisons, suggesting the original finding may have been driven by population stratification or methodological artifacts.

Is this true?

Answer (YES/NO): YES